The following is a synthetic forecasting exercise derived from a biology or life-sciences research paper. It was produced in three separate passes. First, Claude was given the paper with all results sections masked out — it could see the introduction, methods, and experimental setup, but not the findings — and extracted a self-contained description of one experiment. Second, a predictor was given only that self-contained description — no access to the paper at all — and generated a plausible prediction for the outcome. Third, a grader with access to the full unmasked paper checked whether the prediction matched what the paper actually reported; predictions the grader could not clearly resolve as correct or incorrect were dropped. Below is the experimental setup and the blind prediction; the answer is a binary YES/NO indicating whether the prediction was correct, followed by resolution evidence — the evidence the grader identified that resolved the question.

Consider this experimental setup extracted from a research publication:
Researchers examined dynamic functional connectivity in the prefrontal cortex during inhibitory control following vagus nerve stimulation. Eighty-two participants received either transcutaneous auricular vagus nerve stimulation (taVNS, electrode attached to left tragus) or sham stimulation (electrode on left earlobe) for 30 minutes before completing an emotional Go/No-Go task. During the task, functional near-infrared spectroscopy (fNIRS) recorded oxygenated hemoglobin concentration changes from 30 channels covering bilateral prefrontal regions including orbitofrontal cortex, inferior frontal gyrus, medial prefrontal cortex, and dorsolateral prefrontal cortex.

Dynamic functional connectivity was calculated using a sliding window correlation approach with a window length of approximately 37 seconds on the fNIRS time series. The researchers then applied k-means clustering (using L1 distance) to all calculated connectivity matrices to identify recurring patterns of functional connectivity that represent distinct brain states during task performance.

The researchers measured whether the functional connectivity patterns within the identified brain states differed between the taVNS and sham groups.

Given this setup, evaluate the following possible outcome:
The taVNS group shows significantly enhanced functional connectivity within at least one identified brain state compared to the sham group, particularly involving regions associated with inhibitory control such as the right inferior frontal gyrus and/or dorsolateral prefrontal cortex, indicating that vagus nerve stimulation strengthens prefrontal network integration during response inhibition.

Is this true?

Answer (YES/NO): YES